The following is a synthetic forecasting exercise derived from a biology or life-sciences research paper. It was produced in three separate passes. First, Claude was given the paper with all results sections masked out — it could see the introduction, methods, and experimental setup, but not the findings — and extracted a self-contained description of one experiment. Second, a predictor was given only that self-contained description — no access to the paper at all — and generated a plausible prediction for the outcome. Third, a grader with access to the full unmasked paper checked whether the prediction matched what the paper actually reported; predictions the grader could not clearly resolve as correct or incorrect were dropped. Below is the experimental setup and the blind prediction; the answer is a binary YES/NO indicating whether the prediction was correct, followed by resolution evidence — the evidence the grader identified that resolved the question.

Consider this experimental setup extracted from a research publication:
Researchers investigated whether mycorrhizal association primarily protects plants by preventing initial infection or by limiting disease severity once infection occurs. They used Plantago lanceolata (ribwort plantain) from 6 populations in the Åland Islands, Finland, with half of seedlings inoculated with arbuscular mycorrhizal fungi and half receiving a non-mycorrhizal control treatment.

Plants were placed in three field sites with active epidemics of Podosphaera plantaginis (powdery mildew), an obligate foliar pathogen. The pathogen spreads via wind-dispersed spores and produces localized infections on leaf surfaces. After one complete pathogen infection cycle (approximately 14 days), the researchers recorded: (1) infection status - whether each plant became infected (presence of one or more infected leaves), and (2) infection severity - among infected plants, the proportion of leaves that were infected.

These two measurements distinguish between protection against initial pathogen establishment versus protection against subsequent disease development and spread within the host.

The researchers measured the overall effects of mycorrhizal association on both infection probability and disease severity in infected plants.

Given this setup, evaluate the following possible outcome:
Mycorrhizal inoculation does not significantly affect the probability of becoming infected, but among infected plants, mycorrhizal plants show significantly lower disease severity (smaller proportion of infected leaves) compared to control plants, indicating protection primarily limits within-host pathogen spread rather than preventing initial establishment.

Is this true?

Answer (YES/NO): NO